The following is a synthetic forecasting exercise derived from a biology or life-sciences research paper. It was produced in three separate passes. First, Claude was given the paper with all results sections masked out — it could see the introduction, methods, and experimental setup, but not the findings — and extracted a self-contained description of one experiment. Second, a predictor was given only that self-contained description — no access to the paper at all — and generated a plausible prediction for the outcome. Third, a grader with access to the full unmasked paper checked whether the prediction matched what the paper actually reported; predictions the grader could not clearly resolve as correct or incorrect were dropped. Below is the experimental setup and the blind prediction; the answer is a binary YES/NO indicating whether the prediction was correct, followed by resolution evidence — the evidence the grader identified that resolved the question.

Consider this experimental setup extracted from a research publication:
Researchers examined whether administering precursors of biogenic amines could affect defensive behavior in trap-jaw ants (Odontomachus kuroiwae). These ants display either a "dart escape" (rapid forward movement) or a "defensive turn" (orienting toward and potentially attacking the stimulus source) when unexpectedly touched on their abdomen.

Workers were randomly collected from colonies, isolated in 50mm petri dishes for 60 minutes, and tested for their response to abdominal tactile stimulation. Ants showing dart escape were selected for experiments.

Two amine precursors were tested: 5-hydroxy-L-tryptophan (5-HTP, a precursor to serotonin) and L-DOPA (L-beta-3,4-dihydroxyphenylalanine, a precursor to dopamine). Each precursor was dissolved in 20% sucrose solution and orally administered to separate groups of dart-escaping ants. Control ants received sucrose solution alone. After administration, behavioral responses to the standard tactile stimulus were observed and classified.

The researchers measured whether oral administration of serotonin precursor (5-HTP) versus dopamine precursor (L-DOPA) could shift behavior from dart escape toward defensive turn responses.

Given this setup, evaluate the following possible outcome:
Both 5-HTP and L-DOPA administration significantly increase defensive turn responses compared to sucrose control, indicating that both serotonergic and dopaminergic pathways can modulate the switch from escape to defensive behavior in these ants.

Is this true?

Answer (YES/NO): YES